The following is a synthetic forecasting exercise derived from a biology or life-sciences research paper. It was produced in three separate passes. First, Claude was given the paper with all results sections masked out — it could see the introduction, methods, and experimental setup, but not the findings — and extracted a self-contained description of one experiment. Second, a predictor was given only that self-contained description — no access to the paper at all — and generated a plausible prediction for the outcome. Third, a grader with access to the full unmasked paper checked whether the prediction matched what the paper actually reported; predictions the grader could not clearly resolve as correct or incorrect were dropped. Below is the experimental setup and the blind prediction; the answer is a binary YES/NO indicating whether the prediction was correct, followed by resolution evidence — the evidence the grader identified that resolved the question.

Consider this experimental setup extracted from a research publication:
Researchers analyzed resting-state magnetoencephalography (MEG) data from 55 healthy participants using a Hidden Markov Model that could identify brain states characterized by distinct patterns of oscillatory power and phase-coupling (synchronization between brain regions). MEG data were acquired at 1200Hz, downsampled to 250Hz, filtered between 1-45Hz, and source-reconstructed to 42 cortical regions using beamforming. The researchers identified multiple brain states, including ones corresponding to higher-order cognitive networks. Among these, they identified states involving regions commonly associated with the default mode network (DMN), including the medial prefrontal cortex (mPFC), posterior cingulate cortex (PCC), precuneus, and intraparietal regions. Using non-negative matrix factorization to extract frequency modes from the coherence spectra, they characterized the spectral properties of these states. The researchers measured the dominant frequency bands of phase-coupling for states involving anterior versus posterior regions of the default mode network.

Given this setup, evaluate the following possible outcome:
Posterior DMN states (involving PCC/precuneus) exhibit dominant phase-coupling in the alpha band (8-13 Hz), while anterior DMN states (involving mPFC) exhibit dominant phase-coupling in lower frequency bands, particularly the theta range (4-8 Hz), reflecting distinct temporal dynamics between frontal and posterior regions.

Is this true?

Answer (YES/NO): NO